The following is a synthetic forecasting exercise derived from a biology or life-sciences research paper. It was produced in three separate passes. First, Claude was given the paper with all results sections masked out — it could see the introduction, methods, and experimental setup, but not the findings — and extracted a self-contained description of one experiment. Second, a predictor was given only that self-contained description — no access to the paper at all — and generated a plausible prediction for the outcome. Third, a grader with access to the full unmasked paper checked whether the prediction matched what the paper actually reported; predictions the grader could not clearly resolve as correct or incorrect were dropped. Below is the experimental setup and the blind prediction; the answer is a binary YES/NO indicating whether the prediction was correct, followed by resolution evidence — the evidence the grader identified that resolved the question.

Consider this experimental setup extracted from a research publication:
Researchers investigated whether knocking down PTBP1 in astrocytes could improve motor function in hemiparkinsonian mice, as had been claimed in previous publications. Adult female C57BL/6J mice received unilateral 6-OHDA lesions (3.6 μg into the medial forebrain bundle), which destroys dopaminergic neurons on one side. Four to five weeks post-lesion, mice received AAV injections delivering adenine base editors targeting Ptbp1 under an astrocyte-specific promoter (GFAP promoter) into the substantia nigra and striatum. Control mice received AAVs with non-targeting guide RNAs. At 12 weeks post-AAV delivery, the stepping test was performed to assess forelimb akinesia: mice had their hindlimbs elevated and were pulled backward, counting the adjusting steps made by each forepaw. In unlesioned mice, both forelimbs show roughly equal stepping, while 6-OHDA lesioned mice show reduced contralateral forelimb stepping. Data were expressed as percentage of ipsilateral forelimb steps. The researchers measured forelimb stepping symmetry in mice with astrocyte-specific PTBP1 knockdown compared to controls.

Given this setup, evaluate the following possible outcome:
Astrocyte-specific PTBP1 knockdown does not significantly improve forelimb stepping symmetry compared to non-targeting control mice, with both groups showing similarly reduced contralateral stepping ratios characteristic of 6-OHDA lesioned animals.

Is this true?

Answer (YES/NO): YES